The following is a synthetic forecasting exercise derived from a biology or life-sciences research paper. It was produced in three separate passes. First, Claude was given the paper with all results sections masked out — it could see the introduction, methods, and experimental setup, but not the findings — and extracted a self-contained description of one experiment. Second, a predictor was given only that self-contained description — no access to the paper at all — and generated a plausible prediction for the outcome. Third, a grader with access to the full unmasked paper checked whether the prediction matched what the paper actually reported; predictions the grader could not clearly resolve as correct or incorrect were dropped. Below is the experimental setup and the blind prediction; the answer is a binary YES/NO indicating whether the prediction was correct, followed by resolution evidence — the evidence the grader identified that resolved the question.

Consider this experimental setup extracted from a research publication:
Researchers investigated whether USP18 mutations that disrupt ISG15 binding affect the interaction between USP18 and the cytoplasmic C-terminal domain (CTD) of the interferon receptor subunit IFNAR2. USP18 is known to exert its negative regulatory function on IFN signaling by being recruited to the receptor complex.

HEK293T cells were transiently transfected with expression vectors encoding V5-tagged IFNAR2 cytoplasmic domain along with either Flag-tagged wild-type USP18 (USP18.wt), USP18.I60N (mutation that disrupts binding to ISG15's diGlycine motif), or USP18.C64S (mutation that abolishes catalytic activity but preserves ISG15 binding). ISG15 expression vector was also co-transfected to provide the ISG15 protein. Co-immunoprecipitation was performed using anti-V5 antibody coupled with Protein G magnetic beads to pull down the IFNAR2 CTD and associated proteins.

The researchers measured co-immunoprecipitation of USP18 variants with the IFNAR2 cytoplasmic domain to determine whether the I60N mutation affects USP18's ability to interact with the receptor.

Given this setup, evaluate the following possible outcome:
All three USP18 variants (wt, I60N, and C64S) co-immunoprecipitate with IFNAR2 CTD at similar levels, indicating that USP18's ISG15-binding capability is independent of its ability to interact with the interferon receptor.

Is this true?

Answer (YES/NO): YES